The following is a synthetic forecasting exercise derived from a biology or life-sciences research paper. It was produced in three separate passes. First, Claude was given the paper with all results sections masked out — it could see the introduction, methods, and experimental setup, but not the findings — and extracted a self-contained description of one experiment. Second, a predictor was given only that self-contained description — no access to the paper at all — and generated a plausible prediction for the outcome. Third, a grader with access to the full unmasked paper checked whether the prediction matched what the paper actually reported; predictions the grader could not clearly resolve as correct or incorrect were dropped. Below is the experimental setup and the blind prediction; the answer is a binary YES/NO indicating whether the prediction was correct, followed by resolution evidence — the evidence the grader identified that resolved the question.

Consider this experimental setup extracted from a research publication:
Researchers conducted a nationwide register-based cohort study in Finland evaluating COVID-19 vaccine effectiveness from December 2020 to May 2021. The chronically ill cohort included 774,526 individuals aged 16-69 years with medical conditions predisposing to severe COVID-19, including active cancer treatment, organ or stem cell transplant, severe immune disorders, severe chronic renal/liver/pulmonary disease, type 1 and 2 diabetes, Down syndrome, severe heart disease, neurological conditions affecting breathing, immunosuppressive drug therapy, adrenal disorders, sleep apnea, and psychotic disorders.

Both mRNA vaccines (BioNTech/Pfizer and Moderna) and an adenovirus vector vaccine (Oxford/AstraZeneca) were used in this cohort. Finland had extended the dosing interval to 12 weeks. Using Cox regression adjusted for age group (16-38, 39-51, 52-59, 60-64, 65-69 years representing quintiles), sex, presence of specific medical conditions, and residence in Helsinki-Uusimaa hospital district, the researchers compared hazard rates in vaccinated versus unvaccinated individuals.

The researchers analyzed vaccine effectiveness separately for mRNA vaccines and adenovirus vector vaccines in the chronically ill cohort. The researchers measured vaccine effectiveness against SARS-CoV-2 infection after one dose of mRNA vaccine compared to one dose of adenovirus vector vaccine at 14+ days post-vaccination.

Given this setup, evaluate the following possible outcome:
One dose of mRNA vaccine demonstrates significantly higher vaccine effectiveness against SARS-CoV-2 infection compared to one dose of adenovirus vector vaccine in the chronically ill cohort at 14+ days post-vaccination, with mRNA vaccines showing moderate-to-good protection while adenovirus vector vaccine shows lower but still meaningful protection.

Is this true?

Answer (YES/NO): NO